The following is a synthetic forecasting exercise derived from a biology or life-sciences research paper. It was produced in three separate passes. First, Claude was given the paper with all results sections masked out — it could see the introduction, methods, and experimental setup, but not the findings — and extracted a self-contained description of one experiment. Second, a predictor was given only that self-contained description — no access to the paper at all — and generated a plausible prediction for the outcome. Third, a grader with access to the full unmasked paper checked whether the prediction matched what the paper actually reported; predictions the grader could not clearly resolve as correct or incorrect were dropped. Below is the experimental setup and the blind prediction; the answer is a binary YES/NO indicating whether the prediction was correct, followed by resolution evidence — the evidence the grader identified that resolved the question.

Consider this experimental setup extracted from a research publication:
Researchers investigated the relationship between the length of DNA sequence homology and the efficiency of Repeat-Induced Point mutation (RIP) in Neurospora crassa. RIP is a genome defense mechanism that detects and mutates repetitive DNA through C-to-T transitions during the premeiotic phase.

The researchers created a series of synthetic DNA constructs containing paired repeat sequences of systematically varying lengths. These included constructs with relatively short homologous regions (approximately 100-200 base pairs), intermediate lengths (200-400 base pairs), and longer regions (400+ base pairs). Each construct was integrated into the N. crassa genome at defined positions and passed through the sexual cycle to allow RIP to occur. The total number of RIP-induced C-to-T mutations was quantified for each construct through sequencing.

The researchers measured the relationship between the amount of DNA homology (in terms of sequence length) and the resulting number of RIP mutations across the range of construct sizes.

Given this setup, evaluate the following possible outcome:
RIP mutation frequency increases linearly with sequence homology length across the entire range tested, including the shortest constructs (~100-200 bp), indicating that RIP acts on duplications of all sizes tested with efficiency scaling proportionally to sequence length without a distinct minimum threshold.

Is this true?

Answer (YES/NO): NO